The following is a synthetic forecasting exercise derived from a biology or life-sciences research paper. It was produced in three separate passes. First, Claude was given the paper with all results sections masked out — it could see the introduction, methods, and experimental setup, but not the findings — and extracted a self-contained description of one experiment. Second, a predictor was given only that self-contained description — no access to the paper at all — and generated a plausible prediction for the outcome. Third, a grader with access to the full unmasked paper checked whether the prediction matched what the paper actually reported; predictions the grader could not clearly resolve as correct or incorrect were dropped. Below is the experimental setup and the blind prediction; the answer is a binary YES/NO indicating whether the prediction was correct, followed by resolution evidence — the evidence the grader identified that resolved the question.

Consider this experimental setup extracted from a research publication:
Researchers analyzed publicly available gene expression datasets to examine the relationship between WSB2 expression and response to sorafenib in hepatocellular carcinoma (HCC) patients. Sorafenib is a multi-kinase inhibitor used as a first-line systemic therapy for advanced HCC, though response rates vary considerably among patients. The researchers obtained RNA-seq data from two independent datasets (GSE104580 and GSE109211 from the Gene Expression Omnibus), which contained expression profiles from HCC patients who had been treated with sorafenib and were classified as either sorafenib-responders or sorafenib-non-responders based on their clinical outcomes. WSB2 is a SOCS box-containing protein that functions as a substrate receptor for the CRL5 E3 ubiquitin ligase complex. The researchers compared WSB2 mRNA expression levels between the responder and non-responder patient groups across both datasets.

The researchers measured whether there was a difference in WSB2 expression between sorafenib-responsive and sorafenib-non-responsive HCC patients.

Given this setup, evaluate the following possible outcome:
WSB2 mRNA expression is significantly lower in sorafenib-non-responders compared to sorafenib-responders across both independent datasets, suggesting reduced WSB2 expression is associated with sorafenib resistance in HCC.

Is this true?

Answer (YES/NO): NO